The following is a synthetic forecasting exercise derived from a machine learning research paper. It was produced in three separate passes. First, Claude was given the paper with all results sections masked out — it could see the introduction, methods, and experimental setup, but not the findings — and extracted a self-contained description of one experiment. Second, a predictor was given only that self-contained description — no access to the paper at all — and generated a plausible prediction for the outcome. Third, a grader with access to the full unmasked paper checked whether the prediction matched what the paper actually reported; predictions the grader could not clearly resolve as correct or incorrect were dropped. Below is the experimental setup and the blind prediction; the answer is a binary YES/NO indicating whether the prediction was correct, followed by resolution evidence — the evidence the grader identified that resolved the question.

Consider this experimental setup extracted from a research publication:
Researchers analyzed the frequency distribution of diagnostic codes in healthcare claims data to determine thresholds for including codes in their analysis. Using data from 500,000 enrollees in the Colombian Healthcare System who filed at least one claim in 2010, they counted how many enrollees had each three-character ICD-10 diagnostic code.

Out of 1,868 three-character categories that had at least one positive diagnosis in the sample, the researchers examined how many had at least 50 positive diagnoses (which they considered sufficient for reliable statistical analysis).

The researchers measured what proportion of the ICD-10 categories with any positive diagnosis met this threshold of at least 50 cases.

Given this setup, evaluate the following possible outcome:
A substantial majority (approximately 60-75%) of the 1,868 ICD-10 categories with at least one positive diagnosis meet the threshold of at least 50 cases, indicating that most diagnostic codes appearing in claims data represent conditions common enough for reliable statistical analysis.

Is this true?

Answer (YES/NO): NO